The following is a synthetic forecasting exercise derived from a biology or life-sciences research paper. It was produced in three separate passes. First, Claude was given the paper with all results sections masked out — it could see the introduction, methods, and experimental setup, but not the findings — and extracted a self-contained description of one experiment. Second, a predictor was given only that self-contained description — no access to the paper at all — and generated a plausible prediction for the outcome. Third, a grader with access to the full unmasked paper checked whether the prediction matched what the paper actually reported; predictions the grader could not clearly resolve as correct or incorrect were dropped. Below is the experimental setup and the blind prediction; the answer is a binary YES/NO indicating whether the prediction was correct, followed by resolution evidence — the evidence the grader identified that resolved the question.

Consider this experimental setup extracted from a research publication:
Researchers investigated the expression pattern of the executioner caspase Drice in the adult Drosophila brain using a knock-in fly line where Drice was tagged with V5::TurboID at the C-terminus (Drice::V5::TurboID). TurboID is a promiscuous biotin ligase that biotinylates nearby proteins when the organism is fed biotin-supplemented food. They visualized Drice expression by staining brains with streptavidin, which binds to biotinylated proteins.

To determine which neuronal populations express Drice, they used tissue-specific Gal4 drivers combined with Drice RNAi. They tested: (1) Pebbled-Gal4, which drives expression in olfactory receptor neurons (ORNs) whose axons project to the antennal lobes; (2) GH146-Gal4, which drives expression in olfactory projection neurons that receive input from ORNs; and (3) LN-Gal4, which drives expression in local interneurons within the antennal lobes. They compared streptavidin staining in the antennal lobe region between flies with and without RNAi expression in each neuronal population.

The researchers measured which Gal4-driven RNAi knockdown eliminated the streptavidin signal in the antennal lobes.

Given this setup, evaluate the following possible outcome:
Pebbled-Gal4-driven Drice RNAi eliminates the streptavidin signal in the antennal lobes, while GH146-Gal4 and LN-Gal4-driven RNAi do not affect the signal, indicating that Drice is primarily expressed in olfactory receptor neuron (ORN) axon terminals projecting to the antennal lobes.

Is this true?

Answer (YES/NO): YES